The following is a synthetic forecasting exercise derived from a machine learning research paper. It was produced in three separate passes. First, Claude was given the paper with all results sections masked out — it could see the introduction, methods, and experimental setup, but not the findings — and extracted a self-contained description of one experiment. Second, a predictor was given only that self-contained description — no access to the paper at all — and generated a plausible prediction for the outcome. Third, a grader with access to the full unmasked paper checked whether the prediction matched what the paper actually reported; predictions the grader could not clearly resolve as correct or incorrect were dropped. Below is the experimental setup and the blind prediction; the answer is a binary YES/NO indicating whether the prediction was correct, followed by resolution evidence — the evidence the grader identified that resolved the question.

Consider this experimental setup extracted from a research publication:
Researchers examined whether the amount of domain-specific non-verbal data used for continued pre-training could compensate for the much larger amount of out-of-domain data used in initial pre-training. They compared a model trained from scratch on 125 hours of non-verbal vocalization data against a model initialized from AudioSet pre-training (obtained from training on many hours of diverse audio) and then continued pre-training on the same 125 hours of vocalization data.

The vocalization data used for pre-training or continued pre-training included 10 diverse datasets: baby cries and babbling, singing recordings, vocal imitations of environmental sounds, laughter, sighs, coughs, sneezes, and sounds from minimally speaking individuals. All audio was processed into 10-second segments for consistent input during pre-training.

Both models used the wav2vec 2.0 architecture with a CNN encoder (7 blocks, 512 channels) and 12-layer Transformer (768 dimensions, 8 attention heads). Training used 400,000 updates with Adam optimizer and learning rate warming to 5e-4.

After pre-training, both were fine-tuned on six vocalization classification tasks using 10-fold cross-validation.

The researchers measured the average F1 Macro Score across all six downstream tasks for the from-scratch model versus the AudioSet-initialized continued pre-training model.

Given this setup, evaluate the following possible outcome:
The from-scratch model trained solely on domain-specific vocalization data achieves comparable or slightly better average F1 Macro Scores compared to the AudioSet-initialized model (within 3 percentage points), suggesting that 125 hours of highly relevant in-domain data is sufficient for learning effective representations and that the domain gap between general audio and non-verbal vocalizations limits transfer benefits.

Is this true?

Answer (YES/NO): NO